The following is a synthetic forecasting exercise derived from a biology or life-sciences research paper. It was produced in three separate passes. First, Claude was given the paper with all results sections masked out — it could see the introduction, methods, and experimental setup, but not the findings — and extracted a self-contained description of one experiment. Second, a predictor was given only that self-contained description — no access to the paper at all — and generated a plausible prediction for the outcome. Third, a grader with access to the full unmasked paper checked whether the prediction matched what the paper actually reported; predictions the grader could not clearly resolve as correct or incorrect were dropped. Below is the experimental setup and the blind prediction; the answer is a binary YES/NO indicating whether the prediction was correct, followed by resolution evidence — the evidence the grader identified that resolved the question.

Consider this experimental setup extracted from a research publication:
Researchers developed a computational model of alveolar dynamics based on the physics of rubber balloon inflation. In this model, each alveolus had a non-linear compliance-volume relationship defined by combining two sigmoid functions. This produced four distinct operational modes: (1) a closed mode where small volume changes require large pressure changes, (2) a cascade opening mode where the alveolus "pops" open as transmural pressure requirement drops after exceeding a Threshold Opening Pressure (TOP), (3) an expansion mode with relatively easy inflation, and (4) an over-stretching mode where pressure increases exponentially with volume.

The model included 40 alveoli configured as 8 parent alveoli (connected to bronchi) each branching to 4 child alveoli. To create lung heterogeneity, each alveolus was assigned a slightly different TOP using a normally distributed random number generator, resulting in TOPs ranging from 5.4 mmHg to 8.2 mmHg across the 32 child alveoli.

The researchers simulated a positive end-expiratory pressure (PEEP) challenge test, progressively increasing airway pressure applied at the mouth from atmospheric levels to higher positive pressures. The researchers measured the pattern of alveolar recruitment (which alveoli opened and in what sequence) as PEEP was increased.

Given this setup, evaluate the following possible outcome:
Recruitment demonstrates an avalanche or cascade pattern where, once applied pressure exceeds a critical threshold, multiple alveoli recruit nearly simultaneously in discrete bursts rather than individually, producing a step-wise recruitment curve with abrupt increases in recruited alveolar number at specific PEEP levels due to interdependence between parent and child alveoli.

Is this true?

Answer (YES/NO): NO